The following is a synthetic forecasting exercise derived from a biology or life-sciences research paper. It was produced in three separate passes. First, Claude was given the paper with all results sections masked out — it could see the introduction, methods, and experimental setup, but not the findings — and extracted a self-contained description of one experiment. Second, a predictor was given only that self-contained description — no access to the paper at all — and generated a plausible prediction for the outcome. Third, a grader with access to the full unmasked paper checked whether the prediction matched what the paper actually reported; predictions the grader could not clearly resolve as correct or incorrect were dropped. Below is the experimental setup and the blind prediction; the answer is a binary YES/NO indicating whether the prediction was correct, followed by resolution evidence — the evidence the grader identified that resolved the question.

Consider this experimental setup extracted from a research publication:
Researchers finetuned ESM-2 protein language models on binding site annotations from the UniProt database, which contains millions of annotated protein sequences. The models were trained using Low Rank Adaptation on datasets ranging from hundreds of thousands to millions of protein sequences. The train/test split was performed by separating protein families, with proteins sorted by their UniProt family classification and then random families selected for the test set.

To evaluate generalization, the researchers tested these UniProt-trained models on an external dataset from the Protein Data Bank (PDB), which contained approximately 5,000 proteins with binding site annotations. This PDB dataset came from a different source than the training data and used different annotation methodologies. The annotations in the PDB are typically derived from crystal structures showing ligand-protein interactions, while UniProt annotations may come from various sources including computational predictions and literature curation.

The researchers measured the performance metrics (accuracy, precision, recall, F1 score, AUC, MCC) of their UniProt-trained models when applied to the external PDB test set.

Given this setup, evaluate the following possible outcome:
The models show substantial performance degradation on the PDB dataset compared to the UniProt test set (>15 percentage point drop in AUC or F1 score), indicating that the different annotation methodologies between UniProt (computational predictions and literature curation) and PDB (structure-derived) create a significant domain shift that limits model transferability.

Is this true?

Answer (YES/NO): NO